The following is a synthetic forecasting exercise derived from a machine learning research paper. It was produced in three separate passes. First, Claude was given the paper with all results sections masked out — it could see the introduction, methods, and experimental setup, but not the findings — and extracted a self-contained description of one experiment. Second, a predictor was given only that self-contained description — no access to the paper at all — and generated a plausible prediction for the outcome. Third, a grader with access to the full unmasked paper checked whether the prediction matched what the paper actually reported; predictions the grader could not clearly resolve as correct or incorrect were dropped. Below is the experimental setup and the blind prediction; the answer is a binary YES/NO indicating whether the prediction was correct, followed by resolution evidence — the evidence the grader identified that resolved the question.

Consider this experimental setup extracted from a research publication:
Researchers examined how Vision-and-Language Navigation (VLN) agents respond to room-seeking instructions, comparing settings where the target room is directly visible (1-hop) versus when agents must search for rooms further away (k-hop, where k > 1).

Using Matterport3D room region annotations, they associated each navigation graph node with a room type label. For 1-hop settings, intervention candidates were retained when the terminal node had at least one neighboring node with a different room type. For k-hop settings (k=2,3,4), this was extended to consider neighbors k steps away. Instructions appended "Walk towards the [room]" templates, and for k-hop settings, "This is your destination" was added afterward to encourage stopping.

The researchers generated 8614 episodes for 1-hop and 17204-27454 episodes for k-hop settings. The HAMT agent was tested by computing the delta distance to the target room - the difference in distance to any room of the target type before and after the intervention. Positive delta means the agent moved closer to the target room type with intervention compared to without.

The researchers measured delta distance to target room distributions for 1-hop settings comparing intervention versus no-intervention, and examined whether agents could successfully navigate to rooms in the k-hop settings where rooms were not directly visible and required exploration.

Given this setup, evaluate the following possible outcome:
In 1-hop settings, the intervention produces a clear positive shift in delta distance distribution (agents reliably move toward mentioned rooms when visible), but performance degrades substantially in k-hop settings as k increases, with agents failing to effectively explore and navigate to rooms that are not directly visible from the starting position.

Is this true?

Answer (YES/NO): NO